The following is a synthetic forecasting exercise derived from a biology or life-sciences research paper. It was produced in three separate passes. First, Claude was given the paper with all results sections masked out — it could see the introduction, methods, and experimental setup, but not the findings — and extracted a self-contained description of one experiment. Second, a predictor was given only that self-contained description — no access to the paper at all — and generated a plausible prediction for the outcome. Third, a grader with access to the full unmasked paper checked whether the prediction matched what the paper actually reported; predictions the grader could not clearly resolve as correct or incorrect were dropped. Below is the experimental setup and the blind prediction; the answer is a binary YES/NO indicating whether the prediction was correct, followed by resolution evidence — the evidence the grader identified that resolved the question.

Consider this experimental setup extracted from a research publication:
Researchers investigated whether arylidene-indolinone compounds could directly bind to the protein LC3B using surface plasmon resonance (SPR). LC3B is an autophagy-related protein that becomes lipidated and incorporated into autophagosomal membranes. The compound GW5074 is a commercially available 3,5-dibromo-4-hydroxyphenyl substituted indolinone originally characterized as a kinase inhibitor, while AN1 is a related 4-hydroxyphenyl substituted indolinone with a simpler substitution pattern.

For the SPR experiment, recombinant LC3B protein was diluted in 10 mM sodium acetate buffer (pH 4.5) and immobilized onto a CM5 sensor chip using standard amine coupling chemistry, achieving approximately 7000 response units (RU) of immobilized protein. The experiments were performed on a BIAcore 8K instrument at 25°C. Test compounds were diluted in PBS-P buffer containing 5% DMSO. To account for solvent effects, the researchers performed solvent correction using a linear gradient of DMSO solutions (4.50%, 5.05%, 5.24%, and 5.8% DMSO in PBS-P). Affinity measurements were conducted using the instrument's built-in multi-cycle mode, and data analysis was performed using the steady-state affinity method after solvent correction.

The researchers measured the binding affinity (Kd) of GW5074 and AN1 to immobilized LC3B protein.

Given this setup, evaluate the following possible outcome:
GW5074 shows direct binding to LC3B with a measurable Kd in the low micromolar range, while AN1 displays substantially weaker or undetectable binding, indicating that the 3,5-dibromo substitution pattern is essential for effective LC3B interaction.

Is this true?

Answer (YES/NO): NO